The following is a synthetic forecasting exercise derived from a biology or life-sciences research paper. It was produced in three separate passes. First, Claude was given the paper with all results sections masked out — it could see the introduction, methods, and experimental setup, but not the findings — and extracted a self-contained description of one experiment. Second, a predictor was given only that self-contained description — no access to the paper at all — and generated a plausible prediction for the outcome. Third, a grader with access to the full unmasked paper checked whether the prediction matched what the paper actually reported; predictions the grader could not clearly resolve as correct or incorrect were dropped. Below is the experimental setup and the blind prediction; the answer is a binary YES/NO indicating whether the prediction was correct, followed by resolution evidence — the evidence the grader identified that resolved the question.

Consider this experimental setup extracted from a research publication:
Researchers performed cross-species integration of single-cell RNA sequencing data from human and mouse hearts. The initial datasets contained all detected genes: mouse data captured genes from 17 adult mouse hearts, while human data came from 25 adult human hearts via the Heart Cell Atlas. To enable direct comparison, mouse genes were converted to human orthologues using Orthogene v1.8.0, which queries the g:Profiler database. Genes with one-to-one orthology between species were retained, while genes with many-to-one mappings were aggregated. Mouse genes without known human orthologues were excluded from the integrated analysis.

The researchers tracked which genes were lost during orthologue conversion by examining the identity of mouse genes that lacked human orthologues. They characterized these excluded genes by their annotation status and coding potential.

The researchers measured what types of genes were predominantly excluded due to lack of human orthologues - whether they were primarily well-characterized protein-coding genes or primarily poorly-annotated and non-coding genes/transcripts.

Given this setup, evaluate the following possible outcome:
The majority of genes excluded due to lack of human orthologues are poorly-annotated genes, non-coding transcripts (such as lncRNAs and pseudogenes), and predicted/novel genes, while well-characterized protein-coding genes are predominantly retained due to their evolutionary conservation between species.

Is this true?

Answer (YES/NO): YES